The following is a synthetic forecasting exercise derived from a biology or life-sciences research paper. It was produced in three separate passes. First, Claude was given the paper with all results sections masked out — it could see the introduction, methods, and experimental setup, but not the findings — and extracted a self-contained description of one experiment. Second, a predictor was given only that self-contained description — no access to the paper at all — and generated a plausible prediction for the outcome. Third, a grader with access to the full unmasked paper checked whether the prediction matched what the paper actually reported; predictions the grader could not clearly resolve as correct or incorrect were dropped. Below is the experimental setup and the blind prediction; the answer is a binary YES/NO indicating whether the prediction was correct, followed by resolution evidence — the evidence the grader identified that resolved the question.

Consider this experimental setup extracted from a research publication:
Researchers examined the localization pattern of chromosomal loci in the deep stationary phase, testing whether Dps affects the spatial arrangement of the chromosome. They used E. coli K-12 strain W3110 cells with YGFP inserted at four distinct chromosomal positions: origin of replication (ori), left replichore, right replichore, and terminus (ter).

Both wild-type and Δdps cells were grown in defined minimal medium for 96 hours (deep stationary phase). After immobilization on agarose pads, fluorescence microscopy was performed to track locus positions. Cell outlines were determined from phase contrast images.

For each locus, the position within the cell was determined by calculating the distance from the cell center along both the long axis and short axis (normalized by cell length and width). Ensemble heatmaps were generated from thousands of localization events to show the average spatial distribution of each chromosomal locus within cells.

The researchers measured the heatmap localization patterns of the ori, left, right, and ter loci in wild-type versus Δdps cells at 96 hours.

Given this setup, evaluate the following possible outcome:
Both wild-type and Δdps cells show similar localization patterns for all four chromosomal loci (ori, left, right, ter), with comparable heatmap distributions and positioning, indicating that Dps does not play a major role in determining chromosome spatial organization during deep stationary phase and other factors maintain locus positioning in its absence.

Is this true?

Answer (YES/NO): YES